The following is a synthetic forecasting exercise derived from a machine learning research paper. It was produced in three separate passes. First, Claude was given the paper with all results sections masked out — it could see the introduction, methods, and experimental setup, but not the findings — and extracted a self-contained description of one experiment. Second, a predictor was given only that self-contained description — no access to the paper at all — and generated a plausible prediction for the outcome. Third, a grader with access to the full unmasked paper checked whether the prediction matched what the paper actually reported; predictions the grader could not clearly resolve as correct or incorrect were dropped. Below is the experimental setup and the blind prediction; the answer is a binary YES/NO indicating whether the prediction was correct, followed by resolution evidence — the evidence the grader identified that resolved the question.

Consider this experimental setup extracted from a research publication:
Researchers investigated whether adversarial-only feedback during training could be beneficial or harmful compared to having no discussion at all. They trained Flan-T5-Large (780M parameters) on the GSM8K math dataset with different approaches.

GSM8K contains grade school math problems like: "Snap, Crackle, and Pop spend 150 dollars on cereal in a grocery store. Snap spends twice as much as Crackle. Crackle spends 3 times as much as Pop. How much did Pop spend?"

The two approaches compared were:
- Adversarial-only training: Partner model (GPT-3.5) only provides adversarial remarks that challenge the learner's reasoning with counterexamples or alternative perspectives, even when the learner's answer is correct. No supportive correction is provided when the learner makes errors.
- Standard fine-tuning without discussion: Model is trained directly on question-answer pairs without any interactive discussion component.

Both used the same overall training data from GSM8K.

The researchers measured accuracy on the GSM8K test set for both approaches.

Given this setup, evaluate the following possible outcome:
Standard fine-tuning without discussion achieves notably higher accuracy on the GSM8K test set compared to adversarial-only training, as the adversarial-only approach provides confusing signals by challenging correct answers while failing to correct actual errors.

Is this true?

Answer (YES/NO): YES